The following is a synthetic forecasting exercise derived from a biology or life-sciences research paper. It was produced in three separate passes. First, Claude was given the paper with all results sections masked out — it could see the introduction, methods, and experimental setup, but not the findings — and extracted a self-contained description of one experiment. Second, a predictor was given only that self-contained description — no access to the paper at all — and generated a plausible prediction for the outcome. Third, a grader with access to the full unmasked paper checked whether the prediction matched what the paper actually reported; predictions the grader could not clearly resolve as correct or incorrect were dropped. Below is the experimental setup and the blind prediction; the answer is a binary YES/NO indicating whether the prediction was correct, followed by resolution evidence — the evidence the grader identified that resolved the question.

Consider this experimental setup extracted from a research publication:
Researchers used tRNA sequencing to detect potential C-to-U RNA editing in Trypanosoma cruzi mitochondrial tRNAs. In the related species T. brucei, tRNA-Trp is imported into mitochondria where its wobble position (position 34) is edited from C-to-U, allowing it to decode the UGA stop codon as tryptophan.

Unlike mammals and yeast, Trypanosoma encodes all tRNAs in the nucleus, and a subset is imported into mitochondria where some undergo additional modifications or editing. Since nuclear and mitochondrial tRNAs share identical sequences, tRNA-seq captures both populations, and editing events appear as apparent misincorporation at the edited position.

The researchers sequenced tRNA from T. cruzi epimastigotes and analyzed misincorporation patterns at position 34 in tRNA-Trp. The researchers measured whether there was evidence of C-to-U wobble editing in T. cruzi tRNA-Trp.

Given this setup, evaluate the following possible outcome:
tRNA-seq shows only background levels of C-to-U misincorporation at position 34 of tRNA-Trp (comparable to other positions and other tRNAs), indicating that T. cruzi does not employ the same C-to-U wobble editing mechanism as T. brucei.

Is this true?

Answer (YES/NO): NO